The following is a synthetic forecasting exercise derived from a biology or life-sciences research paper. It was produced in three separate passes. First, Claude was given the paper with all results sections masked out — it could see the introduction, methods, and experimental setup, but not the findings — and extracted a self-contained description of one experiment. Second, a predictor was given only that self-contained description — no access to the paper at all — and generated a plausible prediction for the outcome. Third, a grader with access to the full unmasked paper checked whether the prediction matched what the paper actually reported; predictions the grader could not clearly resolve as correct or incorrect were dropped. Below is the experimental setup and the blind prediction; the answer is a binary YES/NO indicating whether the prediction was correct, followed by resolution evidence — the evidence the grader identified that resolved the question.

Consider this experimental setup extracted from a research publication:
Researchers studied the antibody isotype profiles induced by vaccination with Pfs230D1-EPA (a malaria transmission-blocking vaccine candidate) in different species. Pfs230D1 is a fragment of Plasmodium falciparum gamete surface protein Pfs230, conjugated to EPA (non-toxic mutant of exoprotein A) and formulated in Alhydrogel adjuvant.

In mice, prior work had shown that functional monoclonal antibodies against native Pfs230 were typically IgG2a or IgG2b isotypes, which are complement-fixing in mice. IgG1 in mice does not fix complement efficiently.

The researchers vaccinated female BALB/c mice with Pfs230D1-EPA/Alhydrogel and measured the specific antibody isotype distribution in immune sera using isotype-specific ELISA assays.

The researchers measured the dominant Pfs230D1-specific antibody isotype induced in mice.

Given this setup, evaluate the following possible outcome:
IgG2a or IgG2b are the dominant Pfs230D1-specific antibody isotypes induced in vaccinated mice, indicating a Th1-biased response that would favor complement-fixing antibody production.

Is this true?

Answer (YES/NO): NO